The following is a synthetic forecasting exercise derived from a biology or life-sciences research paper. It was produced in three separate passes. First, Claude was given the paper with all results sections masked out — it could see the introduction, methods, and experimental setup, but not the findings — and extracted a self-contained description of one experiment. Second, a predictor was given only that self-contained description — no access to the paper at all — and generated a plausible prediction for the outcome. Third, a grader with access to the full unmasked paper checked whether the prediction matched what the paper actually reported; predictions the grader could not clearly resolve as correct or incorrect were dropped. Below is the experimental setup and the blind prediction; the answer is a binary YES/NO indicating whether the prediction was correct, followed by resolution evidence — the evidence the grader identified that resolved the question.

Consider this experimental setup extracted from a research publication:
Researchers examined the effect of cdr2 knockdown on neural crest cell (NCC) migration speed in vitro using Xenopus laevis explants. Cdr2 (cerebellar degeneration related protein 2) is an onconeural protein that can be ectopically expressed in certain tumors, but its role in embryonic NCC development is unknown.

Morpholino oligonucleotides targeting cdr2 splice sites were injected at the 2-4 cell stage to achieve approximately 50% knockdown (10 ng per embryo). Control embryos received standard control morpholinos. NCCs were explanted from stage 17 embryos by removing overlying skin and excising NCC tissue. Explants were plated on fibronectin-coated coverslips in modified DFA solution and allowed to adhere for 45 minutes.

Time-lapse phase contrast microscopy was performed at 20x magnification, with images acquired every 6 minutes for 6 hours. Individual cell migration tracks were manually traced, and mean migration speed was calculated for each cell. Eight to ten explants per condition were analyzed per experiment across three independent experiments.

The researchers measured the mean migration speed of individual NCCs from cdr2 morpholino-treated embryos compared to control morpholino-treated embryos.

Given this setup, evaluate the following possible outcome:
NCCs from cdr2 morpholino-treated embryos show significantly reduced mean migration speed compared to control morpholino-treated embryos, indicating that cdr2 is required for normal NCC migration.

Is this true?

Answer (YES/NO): NO